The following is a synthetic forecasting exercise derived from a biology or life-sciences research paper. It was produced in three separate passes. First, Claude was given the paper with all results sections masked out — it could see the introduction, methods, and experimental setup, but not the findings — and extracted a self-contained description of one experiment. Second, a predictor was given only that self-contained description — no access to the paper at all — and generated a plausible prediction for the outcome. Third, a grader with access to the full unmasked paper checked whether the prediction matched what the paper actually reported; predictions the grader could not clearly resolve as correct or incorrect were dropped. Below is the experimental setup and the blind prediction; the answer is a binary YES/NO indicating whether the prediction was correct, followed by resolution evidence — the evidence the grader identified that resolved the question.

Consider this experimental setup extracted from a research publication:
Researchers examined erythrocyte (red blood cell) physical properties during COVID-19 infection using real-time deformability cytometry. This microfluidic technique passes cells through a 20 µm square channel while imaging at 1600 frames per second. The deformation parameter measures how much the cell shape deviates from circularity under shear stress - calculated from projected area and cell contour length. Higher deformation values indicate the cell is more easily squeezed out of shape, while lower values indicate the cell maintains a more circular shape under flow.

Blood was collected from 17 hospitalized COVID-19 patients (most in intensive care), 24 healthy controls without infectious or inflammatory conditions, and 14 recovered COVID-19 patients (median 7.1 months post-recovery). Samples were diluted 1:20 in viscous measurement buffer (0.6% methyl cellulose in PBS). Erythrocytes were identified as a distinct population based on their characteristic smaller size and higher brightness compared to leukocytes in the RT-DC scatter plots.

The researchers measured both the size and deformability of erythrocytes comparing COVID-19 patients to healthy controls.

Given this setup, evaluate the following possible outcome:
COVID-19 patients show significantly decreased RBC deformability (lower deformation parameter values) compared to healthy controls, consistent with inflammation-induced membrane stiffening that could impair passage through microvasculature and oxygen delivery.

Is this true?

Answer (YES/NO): NO